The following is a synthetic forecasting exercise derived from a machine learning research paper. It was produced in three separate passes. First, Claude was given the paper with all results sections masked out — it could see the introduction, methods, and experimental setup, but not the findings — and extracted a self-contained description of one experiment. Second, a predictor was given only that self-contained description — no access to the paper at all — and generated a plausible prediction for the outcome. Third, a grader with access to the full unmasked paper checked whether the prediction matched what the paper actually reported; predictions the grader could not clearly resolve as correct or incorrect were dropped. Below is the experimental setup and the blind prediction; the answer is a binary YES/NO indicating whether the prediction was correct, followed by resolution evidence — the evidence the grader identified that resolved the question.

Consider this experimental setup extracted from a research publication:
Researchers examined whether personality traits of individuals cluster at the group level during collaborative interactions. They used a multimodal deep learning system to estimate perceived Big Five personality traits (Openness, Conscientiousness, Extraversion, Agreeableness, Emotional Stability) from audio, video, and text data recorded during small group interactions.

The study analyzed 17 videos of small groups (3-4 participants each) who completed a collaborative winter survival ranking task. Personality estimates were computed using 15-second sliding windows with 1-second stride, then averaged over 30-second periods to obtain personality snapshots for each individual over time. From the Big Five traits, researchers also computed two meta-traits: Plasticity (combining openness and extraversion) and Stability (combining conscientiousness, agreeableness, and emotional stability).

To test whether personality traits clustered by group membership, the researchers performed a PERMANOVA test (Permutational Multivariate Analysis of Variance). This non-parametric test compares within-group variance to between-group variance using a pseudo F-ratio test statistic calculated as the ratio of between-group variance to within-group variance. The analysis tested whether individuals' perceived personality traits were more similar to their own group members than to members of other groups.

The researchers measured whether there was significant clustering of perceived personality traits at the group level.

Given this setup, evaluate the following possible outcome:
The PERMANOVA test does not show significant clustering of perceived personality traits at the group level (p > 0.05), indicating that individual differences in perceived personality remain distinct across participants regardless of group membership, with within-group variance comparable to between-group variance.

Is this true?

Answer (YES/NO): NO